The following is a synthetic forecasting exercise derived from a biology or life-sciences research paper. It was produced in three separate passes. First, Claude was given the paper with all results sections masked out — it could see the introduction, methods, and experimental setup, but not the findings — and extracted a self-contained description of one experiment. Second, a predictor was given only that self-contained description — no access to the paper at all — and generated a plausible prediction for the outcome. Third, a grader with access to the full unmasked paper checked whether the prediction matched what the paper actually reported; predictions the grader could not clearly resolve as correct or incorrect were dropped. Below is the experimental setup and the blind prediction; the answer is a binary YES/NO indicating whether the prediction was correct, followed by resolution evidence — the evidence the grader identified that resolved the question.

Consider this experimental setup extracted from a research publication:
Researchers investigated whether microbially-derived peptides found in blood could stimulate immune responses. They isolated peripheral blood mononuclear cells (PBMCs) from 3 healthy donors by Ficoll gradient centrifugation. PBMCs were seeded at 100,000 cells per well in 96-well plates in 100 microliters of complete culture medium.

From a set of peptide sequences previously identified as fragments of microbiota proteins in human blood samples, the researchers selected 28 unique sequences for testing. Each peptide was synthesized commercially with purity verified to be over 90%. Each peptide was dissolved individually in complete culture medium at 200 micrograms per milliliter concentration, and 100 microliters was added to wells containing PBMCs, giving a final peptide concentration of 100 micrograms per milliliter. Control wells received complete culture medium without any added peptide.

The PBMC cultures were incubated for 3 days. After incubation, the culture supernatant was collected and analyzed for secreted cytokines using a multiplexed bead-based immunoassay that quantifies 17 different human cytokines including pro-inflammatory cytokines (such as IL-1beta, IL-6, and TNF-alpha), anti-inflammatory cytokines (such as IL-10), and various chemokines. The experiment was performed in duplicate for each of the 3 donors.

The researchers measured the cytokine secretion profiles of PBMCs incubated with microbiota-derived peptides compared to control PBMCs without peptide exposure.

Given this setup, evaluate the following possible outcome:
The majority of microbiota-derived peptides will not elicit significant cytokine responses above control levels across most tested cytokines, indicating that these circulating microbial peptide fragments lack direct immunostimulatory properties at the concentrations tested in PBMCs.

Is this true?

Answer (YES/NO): NO